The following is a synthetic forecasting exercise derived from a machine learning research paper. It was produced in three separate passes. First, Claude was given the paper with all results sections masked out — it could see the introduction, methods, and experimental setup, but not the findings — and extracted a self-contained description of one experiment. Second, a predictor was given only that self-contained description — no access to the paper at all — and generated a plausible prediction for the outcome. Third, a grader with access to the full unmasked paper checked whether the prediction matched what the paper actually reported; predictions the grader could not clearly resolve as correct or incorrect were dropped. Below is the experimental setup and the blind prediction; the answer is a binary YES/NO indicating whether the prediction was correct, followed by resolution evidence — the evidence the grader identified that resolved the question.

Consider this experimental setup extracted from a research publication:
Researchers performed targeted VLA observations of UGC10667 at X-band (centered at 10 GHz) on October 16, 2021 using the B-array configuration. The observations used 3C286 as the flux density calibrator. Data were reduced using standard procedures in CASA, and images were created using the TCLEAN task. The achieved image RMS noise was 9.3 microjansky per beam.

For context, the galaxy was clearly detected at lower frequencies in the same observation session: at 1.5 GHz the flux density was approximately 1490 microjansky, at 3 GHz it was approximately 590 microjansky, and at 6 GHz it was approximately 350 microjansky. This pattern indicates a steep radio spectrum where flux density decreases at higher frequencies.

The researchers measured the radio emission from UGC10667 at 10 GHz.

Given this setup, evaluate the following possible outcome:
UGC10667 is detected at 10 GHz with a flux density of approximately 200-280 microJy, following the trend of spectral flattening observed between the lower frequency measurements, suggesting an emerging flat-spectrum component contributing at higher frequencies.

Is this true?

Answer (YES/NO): NO